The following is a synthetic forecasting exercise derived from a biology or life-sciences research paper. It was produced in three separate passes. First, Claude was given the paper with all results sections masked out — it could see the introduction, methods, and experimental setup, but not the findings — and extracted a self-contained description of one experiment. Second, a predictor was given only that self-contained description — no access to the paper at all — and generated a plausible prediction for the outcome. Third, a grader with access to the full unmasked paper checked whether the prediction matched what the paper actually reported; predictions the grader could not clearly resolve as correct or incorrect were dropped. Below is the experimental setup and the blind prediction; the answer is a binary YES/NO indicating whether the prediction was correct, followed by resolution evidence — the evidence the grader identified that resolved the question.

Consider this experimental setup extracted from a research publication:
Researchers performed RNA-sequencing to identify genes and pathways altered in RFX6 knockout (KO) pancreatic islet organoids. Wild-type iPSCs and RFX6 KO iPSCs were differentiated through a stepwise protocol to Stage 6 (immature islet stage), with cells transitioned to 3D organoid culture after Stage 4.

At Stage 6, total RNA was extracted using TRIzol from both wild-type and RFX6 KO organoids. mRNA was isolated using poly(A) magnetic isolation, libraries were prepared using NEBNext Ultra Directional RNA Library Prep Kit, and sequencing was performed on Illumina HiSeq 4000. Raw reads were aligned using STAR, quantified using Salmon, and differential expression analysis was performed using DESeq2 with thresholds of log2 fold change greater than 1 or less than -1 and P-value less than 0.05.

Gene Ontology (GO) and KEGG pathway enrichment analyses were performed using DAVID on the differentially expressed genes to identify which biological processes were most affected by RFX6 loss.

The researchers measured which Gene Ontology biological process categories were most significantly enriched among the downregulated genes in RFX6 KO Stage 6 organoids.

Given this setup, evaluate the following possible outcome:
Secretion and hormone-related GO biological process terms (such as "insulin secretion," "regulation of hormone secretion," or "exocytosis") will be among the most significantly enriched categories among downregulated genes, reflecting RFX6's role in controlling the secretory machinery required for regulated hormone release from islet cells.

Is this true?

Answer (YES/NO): YES